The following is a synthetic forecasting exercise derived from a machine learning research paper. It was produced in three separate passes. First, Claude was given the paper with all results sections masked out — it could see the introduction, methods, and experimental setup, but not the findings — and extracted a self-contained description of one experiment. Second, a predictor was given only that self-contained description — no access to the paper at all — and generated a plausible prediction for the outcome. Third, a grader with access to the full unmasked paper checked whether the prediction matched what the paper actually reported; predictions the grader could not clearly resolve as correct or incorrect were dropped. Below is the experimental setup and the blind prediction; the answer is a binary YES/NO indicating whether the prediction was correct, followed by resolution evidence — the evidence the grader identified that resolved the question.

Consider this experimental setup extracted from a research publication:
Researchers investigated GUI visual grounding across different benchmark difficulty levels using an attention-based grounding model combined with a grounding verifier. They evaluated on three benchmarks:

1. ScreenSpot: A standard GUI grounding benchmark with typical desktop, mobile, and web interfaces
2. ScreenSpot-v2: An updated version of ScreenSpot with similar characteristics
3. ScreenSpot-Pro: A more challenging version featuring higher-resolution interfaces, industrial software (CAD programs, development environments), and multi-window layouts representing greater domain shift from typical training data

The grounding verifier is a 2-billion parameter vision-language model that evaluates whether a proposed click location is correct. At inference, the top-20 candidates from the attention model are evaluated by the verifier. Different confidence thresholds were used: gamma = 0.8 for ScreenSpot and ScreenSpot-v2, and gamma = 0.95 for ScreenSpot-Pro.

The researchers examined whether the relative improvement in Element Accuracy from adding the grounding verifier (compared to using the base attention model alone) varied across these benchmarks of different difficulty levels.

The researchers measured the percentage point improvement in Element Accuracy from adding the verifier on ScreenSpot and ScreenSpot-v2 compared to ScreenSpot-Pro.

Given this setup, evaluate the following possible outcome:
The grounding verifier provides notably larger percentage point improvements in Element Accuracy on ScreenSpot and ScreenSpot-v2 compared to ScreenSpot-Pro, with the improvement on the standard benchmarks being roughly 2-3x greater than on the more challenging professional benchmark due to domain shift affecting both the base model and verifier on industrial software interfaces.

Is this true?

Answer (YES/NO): NO